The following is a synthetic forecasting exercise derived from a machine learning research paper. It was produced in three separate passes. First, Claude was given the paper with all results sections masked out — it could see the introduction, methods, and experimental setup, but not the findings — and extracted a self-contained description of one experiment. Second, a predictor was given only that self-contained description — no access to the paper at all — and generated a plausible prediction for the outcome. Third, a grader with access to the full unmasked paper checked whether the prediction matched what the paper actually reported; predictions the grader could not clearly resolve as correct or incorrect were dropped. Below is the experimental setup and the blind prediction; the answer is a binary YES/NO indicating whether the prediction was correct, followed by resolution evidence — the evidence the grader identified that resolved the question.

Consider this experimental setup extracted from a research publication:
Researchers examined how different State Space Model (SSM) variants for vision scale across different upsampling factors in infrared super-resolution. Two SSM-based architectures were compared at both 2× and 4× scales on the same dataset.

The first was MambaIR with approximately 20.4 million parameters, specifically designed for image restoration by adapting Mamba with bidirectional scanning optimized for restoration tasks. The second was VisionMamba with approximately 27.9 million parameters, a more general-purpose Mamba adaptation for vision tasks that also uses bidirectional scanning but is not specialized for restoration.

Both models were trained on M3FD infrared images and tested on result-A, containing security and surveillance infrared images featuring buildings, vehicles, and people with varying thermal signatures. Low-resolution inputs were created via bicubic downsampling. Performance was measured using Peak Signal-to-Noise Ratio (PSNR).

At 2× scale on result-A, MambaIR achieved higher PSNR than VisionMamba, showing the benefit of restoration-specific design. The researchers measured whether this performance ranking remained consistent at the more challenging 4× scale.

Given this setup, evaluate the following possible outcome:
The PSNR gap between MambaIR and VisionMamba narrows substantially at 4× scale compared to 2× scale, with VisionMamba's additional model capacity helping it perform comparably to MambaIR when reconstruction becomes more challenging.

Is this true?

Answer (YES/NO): NO